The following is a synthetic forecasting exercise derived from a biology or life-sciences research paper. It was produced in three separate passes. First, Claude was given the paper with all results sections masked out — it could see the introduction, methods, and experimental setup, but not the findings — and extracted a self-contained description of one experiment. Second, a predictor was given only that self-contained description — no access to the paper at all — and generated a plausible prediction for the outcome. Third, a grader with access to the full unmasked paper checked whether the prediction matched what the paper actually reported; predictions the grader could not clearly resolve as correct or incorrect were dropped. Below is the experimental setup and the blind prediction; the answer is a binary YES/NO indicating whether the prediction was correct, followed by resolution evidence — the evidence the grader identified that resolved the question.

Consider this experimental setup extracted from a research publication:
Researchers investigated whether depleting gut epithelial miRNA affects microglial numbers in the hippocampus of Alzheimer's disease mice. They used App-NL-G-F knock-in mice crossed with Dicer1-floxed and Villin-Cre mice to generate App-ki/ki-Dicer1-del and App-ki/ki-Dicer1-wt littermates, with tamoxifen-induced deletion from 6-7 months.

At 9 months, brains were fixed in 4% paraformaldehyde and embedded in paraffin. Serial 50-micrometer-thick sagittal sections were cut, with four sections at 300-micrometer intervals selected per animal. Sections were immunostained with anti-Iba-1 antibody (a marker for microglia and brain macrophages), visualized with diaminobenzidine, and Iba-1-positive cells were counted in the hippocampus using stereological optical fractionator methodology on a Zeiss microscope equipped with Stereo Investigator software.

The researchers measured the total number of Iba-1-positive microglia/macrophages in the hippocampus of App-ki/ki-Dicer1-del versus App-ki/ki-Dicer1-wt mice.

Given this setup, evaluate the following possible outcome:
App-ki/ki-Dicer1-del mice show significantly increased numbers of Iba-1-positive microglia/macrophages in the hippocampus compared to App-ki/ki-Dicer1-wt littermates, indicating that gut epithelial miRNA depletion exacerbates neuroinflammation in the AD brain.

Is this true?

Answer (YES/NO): NO